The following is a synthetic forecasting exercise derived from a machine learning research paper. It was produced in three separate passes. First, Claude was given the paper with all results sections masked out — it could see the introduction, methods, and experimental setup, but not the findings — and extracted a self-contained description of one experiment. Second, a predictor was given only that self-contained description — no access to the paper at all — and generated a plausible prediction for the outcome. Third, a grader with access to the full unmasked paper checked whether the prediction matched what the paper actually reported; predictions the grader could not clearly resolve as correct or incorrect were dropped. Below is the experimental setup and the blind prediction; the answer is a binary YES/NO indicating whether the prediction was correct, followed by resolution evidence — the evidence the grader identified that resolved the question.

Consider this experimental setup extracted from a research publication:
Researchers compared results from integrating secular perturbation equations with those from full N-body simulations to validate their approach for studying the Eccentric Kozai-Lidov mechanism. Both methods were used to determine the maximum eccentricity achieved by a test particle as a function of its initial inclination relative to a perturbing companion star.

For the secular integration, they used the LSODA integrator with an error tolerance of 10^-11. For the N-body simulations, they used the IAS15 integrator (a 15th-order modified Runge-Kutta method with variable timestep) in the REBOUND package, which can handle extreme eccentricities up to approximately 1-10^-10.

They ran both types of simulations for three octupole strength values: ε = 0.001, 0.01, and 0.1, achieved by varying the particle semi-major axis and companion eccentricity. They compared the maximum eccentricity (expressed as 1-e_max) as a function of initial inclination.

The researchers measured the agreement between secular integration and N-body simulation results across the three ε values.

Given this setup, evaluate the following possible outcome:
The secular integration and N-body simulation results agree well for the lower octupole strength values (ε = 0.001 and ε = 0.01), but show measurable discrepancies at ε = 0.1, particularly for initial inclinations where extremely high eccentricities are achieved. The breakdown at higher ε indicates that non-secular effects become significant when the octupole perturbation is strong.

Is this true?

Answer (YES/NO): NO